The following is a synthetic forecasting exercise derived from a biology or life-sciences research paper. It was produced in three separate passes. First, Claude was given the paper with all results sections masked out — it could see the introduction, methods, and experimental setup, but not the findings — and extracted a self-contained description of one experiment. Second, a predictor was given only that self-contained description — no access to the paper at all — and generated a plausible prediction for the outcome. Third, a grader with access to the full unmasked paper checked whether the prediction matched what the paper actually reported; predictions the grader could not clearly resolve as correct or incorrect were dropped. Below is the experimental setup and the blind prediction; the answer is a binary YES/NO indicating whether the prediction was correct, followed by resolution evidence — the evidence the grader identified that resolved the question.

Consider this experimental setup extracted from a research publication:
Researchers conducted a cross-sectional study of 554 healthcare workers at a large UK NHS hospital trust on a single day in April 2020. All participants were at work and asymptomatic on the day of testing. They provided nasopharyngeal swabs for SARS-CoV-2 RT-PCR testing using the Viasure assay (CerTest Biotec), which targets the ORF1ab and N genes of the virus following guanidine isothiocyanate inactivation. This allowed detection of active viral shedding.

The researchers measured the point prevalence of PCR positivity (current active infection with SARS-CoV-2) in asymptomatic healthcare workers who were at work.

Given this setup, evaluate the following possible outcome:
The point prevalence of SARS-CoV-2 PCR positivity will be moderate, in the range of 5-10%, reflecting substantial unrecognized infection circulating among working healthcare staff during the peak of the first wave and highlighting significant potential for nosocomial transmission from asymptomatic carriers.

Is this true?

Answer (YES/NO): NO